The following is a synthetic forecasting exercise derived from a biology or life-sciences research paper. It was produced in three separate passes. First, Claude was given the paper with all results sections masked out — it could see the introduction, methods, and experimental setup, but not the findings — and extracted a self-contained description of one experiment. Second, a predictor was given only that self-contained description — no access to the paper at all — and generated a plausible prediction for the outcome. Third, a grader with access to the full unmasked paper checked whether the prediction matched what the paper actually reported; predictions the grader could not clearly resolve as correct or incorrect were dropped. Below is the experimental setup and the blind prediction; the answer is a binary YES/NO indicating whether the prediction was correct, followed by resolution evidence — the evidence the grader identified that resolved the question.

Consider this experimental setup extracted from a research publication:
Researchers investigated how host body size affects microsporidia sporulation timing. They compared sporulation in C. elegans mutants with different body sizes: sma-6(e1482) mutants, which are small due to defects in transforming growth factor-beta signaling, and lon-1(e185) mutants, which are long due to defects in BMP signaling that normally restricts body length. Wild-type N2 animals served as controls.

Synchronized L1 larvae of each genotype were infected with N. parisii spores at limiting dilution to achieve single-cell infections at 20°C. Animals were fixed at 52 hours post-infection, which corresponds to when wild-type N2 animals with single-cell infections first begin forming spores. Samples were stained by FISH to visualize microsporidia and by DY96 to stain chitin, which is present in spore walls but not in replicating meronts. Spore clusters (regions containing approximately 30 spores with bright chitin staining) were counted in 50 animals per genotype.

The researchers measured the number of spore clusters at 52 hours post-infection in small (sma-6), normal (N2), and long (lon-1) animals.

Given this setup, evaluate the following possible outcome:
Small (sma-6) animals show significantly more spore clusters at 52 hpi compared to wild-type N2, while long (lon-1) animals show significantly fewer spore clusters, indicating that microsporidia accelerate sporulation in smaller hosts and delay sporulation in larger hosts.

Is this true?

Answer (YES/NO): NO